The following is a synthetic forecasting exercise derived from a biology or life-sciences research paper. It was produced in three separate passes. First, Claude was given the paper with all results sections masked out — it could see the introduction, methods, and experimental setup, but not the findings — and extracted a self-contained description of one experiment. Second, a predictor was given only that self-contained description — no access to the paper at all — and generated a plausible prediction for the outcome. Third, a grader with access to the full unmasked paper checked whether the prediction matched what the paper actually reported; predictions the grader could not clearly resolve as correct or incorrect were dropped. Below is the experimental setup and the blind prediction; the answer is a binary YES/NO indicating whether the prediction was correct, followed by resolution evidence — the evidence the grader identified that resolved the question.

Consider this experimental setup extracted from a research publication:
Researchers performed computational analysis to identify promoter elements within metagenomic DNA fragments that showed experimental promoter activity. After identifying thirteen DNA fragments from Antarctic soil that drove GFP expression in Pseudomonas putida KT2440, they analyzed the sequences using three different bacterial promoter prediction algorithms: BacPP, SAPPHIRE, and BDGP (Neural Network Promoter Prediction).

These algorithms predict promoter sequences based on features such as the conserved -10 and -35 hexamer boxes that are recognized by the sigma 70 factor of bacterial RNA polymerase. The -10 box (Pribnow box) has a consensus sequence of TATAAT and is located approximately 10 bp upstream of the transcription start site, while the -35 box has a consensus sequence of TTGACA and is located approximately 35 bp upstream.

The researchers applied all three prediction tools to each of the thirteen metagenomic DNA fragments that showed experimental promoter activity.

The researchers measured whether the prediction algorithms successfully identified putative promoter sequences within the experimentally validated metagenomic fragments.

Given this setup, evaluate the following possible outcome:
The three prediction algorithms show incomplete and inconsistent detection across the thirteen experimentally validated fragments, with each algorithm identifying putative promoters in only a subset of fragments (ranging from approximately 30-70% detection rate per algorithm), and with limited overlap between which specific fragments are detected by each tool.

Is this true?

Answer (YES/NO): NO